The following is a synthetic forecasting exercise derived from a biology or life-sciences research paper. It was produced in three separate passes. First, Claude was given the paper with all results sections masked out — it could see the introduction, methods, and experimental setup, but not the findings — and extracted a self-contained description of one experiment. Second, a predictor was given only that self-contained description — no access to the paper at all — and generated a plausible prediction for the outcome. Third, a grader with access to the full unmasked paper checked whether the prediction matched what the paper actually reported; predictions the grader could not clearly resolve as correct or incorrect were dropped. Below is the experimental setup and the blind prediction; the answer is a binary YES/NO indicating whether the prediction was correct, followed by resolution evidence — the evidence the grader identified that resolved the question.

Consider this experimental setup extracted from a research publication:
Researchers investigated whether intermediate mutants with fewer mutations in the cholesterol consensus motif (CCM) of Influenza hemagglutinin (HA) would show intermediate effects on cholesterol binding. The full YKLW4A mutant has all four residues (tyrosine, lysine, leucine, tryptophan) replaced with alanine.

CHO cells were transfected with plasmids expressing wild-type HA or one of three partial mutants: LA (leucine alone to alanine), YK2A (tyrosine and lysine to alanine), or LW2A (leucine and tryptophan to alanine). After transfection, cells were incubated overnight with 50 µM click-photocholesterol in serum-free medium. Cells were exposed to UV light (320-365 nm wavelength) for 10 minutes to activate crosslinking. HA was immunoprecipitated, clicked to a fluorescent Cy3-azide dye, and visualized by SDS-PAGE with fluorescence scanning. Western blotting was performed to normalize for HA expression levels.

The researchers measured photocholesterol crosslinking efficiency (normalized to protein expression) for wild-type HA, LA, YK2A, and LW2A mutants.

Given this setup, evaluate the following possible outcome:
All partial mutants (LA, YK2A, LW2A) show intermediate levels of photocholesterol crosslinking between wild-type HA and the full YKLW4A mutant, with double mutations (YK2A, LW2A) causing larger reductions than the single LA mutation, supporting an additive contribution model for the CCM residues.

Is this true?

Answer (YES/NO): NO